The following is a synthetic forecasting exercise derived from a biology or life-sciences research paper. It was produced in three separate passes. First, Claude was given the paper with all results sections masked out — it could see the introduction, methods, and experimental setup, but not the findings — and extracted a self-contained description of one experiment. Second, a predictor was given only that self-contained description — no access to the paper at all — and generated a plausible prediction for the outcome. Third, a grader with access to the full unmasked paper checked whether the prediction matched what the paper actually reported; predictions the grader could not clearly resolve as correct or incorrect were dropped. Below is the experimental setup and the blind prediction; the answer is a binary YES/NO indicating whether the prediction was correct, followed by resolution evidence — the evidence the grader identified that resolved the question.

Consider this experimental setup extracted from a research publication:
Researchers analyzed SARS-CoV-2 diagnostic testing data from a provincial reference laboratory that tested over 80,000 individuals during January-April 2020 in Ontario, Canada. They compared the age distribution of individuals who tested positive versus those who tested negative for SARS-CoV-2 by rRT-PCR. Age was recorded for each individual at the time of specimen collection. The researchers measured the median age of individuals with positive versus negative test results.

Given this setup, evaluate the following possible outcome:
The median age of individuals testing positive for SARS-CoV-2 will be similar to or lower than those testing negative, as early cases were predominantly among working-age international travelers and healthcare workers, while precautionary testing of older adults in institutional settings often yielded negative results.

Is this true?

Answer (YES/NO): NO